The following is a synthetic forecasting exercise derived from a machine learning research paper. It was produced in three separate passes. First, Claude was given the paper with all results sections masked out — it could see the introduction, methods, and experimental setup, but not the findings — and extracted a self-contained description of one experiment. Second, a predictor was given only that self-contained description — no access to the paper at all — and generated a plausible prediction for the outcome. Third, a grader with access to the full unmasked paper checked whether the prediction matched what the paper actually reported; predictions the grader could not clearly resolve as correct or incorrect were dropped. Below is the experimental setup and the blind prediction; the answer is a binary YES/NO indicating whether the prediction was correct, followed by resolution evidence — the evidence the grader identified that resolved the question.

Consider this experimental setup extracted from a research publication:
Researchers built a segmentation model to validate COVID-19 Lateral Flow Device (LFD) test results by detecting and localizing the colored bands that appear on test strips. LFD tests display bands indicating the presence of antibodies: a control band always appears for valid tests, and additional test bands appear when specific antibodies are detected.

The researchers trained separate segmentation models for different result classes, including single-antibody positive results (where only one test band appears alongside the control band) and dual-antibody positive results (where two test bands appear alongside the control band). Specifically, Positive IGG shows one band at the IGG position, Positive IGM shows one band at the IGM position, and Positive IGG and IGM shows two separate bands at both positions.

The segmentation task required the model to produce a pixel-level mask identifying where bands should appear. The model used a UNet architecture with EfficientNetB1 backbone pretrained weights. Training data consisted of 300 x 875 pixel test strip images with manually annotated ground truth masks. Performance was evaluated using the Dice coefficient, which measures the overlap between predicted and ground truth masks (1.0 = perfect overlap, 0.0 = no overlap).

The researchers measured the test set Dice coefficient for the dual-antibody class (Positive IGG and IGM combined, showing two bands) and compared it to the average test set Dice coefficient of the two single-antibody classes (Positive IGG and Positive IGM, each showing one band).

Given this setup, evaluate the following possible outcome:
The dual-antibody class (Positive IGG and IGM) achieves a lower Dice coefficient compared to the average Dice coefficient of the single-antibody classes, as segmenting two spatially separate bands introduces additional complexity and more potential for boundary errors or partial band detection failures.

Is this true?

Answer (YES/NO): NO